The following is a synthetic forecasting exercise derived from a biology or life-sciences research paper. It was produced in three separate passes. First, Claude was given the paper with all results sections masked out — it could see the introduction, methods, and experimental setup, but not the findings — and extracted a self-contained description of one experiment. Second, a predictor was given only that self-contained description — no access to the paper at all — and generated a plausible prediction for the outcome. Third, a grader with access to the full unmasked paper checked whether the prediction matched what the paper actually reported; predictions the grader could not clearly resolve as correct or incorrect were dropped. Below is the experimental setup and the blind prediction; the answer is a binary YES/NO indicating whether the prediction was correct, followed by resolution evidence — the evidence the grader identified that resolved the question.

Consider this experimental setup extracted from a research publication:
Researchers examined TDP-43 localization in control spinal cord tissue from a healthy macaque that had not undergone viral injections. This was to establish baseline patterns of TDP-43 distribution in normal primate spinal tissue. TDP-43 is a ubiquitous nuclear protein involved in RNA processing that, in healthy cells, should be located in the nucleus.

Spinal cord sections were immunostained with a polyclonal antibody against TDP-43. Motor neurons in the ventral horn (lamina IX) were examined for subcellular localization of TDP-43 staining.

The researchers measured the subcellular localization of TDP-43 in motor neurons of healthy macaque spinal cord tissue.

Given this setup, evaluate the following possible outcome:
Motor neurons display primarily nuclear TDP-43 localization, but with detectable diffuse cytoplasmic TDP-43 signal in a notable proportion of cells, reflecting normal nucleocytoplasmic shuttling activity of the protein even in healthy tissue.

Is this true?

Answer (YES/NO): NO